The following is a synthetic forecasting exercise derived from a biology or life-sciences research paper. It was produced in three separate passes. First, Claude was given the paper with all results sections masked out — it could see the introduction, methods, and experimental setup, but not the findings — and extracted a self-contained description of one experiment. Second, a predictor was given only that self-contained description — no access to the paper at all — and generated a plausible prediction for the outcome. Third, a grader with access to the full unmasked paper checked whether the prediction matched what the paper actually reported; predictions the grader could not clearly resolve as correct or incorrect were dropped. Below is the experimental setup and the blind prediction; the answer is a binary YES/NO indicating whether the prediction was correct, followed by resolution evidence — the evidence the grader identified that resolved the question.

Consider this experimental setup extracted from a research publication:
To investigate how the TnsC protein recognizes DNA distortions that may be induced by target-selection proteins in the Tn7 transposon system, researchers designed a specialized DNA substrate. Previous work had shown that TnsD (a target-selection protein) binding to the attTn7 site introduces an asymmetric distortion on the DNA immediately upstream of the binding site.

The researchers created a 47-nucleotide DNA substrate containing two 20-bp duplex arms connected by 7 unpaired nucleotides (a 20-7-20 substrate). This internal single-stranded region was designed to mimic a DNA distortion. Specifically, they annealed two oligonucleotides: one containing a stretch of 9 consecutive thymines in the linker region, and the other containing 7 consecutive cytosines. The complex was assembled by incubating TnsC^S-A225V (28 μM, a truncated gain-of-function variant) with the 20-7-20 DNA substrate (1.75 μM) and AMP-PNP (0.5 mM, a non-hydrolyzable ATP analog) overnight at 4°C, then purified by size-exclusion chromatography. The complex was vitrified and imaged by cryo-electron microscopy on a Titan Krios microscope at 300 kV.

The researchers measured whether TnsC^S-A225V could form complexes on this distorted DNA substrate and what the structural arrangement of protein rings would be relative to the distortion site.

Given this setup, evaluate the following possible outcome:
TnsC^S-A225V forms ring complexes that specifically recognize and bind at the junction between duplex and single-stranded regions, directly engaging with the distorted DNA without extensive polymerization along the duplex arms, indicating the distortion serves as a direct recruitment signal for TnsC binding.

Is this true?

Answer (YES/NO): YES